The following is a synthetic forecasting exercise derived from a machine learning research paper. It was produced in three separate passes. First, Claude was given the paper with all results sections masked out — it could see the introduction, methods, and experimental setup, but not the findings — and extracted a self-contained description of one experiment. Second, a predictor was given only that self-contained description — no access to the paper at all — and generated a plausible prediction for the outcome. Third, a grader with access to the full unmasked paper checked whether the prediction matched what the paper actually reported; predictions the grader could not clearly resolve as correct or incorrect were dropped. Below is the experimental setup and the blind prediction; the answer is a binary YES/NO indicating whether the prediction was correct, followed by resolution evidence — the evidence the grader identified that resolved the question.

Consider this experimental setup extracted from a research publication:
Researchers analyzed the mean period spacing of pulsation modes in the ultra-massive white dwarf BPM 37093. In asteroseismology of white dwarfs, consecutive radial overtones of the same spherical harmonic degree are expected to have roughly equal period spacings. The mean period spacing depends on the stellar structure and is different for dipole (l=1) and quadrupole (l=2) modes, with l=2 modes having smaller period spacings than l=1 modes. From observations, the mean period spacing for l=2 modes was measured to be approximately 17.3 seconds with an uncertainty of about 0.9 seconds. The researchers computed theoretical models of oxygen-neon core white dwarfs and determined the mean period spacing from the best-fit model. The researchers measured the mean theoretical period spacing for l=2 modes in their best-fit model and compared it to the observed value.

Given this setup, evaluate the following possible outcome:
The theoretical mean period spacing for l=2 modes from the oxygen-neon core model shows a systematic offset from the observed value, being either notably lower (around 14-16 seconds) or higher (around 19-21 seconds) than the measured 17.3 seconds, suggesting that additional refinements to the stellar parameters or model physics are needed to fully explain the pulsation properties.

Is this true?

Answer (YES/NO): NO